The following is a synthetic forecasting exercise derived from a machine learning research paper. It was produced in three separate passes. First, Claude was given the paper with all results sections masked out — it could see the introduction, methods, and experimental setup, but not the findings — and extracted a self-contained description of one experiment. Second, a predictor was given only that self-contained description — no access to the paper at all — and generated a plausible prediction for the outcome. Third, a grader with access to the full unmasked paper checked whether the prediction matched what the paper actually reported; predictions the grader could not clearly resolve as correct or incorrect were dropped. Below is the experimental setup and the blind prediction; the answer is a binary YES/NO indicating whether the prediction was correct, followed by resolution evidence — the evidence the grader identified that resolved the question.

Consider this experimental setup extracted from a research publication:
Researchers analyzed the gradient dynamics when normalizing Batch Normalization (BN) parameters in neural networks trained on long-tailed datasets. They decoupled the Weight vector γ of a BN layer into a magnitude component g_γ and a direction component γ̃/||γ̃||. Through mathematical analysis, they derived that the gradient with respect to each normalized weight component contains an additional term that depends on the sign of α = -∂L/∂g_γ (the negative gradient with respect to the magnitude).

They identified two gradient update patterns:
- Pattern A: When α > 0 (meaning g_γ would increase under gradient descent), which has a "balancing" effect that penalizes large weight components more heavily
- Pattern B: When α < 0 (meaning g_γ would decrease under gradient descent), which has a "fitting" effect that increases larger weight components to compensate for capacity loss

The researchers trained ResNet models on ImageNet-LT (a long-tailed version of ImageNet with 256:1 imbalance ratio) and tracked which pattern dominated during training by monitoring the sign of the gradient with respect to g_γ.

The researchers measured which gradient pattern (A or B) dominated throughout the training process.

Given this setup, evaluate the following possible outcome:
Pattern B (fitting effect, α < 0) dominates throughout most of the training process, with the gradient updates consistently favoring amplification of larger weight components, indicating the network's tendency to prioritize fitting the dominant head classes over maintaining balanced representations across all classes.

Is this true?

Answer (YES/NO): NO